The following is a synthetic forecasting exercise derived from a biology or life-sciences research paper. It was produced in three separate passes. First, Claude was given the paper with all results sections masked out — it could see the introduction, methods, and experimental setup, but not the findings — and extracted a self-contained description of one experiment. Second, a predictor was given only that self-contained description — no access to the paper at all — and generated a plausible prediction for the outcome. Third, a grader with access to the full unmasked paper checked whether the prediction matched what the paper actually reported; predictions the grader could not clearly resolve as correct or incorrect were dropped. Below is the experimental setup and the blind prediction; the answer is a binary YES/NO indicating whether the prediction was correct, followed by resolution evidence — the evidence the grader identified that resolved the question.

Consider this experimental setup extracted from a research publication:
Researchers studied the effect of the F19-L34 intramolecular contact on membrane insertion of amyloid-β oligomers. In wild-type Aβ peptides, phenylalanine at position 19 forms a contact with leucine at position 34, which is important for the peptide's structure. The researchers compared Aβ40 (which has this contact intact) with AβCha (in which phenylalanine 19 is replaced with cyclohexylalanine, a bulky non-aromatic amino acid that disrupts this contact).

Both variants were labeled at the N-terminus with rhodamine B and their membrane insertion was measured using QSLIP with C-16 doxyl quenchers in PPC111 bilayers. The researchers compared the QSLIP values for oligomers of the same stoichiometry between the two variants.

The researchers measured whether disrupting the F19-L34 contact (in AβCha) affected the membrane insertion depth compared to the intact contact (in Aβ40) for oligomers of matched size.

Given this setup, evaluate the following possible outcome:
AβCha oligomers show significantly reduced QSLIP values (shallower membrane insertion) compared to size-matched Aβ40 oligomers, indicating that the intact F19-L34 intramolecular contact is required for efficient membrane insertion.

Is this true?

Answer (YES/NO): NO